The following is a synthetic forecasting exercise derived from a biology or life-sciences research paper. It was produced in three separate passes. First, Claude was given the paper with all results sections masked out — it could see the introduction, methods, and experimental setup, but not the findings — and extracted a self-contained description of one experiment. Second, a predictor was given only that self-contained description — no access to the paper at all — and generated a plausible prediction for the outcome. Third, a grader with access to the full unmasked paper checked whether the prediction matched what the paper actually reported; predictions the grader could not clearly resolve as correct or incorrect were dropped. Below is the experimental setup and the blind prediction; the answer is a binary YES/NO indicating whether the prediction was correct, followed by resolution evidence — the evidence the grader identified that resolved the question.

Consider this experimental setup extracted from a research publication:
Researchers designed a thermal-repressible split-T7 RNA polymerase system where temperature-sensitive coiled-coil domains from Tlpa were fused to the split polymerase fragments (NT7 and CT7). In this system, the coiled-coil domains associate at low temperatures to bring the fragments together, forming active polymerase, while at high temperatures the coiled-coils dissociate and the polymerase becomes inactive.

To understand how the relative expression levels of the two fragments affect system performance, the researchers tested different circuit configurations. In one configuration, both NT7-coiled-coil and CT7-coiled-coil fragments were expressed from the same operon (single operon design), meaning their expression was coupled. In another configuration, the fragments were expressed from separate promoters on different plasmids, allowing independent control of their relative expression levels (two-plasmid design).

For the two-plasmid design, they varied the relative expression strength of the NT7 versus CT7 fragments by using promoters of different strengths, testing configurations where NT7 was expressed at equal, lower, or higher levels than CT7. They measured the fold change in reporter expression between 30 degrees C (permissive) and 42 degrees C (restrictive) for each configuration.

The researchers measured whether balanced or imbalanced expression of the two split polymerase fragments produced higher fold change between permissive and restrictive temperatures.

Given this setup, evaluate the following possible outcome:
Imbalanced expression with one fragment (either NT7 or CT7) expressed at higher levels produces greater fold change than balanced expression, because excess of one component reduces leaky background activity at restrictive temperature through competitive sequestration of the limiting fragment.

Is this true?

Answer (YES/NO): YES